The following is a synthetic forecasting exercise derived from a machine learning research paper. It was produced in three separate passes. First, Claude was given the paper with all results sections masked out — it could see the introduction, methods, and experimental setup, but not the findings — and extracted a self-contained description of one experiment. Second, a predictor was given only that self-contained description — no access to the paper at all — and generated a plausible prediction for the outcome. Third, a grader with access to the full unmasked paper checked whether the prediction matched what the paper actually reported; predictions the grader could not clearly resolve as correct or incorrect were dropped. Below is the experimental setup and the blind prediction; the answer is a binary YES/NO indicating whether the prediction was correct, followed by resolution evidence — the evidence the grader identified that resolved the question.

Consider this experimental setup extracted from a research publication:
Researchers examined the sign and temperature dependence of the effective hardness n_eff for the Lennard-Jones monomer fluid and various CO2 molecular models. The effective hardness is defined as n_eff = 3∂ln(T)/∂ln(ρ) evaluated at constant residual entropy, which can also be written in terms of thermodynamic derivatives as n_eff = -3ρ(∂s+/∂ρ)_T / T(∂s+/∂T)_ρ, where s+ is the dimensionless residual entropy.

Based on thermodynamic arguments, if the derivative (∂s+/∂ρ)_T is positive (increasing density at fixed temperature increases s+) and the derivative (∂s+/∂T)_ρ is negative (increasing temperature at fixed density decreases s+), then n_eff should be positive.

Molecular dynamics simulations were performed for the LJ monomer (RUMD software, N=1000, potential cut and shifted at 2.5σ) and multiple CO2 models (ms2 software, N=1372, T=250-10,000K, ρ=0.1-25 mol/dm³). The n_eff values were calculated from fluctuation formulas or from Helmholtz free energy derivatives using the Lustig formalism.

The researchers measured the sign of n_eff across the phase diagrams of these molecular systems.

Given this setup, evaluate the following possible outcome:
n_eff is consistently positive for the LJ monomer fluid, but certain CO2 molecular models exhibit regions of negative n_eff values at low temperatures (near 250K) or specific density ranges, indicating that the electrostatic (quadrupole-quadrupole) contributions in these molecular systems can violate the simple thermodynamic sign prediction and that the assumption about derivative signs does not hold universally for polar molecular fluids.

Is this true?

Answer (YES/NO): NO